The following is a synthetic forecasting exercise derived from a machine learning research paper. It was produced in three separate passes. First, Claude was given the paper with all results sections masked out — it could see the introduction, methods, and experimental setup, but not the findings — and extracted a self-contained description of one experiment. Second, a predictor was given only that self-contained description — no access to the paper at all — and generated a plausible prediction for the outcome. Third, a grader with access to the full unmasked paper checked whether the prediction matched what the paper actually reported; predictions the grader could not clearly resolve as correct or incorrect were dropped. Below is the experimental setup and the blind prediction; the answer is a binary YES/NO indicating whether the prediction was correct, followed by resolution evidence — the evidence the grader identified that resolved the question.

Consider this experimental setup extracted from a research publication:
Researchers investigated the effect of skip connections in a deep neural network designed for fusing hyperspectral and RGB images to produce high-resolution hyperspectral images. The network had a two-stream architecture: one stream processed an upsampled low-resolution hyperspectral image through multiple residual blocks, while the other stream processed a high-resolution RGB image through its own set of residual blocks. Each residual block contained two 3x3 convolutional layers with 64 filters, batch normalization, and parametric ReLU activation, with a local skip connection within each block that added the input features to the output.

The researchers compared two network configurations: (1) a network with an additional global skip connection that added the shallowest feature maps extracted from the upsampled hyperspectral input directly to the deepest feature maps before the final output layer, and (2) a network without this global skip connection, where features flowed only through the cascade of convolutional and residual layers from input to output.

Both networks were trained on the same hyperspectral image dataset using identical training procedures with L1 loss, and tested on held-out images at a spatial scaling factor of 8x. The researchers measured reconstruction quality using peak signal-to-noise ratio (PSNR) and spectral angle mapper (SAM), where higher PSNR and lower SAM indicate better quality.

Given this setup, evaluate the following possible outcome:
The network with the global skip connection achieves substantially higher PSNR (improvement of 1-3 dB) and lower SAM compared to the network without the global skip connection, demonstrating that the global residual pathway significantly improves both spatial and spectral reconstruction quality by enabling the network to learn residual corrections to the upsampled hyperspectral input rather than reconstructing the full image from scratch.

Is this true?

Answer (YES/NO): NO